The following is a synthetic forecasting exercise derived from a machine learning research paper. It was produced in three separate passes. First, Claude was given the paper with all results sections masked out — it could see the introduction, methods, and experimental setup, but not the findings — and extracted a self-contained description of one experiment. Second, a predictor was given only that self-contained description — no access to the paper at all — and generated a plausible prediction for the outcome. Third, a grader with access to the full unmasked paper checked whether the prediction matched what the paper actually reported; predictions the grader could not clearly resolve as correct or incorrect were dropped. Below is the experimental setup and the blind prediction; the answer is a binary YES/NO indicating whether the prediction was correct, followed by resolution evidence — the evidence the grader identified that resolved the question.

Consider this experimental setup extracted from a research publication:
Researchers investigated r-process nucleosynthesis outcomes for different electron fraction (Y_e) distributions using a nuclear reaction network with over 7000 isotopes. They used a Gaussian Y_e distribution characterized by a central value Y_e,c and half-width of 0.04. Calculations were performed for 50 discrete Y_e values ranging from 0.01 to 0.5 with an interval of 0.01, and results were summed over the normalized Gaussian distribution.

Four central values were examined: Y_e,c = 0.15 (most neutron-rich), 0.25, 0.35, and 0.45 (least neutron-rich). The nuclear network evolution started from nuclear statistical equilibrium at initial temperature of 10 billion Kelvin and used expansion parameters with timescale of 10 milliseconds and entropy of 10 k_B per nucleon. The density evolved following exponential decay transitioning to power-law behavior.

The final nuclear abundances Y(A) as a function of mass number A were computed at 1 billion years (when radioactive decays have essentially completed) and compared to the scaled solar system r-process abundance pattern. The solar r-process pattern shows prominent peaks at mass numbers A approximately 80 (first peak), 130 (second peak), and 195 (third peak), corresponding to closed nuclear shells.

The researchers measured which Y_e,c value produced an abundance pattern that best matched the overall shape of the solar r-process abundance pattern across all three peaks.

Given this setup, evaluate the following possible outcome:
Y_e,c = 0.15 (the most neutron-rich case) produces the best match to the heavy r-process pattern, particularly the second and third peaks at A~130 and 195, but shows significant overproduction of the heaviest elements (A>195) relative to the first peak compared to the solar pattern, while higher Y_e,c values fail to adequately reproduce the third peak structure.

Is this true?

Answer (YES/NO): NO